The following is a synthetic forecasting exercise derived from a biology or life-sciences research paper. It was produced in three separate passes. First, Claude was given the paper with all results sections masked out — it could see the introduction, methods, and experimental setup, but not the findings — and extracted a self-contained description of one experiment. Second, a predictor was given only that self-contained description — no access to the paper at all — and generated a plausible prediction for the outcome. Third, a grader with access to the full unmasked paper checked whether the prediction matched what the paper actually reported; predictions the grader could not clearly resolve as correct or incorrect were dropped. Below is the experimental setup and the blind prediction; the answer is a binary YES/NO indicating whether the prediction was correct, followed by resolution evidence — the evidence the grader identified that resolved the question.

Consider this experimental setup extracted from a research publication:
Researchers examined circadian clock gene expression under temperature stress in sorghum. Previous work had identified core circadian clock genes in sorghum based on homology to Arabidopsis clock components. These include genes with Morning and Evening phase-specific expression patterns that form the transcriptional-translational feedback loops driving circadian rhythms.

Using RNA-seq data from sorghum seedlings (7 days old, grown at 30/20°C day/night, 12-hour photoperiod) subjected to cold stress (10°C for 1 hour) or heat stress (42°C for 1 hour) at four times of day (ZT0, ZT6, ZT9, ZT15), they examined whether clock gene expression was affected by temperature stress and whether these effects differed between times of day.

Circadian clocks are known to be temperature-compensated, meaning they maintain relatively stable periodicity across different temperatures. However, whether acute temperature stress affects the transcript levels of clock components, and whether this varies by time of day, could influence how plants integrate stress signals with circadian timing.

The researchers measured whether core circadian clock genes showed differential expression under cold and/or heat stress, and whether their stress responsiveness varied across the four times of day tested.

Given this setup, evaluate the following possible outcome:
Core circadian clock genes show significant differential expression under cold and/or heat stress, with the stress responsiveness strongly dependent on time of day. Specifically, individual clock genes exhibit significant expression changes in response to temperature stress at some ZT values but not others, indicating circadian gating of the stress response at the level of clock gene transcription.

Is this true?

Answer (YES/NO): NO